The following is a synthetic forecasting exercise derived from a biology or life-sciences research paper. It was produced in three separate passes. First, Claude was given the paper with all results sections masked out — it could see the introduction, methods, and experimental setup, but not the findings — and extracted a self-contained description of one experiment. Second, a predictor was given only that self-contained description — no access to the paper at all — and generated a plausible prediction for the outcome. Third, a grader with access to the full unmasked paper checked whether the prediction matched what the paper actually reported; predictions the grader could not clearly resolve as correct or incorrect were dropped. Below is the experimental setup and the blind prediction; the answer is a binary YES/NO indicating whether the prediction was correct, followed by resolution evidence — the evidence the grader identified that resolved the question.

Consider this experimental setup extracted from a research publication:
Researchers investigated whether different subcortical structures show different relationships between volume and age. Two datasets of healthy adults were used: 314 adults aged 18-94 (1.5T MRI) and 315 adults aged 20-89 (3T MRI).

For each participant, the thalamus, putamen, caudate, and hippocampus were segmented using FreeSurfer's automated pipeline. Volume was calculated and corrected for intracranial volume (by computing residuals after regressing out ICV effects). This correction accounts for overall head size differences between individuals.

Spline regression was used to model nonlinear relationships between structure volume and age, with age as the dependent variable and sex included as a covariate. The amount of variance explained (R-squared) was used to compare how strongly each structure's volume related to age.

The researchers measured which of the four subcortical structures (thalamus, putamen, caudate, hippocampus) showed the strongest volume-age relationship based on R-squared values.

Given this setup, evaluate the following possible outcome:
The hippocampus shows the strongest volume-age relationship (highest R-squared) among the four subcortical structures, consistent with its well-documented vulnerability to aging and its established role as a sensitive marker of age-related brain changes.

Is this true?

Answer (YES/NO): NO